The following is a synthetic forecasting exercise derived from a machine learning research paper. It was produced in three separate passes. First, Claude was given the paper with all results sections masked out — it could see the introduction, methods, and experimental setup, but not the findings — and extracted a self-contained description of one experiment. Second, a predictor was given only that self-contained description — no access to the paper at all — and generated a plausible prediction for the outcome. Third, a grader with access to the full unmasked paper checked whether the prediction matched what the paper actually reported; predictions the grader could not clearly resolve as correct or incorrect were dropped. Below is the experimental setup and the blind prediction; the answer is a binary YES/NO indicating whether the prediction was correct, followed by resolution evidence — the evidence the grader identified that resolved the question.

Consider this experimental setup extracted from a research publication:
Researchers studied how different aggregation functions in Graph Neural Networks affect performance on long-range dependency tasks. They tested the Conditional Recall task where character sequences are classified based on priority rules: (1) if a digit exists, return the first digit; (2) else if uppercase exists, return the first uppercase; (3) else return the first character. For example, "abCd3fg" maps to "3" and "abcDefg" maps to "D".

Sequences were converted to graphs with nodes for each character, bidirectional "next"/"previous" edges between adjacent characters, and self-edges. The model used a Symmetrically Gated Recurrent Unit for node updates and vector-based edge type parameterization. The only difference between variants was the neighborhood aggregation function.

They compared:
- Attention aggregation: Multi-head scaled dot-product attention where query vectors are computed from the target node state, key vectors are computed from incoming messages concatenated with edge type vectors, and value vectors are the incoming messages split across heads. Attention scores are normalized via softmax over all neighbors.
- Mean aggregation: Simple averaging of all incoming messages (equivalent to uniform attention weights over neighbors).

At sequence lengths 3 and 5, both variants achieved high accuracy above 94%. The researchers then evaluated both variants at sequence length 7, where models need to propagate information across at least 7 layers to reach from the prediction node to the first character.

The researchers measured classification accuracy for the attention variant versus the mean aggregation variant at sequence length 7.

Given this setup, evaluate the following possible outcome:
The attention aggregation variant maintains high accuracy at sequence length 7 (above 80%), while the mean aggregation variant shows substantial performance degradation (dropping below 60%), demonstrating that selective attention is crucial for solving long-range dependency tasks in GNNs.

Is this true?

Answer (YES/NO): YES